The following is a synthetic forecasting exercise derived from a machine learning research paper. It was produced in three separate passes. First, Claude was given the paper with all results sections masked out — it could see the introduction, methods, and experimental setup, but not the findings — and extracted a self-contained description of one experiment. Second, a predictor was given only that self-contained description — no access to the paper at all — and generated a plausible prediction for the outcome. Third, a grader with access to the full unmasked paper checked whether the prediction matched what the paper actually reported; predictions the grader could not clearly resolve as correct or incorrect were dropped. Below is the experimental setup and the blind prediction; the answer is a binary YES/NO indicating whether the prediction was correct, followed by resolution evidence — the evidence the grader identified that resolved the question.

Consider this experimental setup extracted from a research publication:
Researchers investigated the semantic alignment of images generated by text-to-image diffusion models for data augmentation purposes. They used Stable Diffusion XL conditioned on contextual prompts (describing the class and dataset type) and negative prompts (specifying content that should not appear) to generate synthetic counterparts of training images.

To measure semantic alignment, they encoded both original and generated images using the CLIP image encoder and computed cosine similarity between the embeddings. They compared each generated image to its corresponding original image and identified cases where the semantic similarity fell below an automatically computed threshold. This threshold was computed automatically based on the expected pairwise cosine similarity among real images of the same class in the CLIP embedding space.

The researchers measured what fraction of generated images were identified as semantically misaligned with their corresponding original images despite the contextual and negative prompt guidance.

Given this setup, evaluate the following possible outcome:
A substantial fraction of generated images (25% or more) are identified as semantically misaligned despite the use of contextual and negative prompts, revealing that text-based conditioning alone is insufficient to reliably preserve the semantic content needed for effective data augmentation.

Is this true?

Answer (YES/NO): NO